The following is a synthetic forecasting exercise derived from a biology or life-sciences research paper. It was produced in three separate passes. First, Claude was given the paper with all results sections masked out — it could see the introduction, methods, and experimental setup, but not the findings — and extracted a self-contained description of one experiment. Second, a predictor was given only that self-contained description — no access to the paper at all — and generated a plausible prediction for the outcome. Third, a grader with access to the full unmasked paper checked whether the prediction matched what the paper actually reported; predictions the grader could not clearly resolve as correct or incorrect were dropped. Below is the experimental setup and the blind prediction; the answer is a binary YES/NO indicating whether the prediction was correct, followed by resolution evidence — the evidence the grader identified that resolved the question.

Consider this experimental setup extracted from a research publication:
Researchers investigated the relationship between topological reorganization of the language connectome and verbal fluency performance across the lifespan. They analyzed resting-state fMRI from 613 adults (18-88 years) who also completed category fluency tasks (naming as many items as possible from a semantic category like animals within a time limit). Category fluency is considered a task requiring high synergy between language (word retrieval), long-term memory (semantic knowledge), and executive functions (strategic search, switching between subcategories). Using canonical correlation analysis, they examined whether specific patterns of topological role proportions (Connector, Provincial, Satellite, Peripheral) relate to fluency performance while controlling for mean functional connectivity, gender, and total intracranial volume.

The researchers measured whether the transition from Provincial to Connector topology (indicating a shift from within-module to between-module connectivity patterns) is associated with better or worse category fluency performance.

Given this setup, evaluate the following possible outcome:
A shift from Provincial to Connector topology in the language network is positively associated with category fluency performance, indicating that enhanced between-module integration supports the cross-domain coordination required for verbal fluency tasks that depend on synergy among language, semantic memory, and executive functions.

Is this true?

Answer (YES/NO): YES